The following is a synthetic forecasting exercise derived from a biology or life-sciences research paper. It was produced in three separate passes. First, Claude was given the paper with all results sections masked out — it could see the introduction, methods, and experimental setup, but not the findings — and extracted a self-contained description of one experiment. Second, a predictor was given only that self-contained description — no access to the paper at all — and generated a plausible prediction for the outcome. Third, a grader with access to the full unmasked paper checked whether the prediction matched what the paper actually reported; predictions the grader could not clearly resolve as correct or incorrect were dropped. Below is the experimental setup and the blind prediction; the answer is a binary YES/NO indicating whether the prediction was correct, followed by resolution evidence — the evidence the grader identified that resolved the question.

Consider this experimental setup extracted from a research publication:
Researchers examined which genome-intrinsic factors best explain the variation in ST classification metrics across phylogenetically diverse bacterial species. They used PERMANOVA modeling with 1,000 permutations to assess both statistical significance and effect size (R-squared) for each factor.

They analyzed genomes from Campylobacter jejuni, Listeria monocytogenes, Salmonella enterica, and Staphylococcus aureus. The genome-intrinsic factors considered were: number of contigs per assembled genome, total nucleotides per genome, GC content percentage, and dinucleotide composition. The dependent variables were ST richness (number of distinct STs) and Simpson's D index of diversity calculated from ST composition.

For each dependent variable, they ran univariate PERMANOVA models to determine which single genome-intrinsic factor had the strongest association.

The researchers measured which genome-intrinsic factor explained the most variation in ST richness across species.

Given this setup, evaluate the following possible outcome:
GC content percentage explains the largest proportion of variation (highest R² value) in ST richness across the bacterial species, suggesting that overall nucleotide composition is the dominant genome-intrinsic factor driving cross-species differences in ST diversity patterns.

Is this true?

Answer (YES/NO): YES